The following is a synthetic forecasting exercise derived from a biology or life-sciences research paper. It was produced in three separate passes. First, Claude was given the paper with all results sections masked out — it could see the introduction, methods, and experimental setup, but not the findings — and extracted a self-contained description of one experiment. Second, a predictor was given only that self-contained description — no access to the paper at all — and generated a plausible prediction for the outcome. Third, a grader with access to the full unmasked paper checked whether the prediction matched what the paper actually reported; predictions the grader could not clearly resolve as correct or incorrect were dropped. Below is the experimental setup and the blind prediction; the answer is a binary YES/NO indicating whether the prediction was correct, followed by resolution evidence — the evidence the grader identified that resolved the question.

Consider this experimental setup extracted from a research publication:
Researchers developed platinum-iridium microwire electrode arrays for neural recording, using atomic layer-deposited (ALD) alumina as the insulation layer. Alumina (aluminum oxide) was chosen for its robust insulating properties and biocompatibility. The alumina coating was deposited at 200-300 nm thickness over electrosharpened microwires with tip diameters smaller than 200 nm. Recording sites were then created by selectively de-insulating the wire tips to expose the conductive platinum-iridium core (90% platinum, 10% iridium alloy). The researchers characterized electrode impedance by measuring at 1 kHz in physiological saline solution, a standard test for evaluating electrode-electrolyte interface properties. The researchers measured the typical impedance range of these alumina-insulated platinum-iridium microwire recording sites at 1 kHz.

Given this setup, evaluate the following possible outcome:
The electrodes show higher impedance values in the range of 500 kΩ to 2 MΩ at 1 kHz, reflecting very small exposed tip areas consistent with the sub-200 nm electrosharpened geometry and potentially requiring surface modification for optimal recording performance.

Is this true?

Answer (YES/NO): NO